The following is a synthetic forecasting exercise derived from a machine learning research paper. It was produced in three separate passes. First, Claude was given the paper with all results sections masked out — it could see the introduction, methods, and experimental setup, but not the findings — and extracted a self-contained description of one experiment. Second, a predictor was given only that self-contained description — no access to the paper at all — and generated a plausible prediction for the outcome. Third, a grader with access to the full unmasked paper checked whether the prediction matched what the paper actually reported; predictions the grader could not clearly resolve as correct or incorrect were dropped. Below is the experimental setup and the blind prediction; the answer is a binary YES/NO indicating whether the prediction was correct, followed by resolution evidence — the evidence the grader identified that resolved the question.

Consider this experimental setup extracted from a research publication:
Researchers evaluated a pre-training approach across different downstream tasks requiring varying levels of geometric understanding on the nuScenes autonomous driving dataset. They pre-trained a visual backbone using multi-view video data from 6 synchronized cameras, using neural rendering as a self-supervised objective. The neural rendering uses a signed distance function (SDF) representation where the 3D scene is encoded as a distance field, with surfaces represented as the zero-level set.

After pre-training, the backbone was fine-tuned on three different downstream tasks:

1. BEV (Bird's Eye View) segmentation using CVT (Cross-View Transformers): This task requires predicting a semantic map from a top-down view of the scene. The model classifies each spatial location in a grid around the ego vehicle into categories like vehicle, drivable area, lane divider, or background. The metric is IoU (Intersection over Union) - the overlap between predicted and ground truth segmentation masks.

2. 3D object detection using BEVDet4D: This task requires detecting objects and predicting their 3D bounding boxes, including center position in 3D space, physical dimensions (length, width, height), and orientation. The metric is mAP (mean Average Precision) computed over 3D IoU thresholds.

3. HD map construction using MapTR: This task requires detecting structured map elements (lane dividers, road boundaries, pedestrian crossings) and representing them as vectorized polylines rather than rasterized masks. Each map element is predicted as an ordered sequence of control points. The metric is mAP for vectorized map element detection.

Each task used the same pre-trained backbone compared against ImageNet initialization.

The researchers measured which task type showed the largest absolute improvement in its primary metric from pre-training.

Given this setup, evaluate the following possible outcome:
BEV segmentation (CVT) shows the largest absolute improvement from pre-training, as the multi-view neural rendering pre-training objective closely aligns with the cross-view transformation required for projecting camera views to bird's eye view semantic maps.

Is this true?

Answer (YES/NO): YES